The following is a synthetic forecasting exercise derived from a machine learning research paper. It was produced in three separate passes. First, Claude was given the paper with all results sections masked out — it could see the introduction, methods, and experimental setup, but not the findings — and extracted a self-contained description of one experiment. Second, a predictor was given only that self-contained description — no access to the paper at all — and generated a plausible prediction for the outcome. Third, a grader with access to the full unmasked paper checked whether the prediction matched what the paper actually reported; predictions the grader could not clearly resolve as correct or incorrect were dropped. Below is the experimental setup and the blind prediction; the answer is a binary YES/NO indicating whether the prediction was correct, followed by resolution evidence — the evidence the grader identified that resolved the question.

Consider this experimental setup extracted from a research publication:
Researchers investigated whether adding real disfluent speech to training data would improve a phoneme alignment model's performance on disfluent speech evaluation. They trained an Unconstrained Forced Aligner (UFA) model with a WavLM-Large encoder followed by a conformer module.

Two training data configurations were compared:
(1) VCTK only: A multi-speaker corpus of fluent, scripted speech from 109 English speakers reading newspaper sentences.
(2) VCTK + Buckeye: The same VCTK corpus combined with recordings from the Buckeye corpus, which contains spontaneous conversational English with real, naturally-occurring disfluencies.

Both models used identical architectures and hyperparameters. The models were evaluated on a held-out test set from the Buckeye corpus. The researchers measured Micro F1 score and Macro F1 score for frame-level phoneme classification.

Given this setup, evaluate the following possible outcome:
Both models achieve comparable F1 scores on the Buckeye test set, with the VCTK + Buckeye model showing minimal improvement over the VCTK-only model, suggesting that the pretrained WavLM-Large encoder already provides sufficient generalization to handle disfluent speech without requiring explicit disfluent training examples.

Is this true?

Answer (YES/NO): NO